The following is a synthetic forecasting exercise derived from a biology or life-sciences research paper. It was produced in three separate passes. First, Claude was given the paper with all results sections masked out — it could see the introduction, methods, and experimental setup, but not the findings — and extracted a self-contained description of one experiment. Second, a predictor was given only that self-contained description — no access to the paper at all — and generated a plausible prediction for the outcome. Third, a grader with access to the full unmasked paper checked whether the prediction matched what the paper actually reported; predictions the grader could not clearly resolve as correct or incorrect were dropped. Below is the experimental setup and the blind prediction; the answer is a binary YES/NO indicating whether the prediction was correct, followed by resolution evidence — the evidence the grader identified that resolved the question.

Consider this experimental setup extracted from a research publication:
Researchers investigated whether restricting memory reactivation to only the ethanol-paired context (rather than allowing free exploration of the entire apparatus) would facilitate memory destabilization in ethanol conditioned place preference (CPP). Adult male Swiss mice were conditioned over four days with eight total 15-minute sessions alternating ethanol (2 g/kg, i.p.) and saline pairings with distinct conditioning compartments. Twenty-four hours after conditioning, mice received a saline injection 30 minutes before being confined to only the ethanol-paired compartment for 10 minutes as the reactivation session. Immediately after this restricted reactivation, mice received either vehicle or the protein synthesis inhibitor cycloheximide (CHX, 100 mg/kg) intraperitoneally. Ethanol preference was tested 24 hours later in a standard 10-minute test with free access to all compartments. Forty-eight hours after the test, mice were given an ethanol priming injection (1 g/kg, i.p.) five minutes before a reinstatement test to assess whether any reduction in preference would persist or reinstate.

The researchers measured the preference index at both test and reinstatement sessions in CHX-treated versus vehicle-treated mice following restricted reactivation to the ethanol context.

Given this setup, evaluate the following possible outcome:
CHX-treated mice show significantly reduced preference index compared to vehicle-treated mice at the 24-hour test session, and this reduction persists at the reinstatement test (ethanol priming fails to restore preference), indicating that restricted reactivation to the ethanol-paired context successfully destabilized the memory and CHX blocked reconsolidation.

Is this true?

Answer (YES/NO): NO